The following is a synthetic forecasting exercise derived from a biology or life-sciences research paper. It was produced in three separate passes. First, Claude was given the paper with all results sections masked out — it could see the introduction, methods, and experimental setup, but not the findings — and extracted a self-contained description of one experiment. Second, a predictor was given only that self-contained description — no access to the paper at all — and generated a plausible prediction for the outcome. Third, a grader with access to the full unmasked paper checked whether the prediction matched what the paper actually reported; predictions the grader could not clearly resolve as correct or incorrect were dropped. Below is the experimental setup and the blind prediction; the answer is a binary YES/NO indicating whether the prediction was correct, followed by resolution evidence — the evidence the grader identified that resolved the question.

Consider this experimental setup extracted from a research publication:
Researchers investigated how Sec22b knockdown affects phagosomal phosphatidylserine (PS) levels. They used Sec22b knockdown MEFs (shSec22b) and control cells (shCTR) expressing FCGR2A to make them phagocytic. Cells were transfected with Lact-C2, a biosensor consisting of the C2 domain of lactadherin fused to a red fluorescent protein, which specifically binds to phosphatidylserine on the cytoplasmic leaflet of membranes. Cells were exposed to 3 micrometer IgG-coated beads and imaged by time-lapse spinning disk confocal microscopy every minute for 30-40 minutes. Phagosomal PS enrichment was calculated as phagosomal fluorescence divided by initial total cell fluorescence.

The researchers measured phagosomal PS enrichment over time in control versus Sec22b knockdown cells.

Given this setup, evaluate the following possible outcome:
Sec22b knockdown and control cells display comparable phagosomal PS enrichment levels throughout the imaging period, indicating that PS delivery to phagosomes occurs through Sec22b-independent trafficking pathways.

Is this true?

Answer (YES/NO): NO